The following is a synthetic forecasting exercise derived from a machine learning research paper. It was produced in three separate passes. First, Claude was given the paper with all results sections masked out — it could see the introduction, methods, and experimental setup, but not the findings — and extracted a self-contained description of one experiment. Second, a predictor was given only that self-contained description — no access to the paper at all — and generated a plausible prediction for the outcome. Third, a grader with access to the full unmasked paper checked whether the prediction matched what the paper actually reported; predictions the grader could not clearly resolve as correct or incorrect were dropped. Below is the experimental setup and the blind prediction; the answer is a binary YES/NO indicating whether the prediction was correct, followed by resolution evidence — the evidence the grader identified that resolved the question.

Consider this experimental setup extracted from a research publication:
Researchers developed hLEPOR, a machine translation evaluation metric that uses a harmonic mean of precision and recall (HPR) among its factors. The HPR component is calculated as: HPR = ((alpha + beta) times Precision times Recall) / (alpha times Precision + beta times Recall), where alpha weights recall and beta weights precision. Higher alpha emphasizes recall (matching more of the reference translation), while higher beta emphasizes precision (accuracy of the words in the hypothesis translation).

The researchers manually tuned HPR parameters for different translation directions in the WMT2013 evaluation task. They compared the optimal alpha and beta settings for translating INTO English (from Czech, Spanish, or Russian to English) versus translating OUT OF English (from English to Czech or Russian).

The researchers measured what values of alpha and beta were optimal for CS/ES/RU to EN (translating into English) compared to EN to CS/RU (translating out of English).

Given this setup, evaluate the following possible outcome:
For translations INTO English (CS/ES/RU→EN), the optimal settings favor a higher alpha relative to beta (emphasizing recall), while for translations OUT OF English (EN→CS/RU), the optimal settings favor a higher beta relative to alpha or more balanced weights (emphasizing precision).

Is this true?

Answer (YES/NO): NO